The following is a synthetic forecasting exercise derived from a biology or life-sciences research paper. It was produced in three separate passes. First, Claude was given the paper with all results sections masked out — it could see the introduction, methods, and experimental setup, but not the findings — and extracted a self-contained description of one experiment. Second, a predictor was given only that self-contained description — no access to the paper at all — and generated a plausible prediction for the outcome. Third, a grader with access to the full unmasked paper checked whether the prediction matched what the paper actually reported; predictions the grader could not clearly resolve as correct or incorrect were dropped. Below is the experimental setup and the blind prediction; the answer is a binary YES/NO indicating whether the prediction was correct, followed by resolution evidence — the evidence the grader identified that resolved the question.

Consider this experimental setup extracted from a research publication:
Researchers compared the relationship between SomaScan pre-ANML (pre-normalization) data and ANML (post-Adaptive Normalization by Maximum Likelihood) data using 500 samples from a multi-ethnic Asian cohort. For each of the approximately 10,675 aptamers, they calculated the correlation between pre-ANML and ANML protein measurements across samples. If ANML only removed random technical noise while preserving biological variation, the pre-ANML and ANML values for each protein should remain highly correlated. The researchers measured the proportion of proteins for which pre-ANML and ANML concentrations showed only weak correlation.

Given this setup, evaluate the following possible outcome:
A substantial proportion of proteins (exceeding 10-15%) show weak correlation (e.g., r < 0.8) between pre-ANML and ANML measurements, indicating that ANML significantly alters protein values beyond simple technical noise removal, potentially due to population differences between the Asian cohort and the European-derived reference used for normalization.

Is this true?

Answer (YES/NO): YES